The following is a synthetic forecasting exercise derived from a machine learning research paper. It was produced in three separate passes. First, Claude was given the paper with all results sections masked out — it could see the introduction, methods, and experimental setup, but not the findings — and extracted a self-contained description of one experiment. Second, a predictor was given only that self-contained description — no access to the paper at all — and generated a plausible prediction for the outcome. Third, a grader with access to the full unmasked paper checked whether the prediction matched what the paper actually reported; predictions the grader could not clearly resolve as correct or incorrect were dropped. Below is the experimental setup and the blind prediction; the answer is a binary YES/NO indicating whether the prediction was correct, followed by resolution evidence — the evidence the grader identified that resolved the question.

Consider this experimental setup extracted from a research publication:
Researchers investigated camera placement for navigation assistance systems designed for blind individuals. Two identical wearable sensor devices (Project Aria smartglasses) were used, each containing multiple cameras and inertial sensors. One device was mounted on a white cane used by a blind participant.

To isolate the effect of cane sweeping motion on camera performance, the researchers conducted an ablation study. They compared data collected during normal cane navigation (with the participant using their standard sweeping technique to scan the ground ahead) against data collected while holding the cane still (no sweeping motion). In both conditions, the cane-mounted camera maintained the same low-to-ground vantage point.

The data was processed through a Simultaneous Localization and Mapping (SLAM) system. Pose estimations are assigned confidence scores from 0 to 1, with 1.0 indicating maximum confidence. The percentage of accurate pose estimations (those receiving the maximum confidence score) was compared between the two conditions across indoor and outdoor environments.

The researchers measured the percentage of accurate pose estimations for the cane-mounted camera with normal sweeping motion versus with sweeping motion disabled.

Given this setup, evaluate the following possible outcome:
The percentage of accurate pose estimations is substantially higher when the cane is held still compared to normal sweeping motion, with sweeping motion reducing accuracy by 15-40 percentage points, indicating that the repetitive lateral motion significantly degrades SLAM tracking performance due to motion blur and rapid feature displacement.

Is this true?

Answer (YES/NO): NO